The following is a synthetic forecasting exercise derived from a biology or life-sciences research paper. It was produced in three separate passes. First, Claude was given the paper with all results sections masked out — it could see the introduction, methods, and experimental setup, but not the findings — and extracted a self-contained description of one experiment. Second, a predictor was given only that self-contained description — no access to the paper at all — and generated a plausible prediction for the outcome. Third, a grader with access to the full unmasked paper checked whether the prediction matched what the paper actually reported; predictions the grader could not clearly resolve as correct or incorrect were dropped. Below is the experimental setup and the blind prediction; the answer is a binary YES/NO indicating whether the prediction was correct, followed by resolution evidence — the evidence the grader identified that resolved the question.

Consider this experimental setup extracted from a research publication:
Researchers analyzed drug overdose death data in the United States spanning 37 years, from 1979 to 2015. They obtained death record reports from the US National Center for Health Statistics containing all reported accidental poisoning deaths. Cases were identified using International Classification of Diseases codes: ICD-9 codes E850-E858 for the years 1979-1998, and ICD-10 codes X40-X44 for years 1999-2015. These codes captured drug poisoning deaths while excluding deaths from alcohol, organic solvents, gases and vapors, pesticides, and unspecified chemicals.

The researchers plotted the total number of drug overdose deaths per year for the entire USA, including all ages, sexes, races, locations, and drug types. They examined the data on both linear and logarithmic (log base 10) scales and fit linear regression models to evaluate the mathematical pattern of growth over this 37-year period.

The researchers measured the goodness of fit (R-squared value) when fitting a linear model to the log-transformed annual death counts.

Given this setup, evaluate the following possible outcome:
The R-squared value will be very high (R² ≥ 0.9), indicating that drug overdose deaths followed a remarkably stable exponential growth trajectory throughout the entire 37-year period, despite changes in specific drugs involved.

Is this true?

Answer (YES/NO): YES